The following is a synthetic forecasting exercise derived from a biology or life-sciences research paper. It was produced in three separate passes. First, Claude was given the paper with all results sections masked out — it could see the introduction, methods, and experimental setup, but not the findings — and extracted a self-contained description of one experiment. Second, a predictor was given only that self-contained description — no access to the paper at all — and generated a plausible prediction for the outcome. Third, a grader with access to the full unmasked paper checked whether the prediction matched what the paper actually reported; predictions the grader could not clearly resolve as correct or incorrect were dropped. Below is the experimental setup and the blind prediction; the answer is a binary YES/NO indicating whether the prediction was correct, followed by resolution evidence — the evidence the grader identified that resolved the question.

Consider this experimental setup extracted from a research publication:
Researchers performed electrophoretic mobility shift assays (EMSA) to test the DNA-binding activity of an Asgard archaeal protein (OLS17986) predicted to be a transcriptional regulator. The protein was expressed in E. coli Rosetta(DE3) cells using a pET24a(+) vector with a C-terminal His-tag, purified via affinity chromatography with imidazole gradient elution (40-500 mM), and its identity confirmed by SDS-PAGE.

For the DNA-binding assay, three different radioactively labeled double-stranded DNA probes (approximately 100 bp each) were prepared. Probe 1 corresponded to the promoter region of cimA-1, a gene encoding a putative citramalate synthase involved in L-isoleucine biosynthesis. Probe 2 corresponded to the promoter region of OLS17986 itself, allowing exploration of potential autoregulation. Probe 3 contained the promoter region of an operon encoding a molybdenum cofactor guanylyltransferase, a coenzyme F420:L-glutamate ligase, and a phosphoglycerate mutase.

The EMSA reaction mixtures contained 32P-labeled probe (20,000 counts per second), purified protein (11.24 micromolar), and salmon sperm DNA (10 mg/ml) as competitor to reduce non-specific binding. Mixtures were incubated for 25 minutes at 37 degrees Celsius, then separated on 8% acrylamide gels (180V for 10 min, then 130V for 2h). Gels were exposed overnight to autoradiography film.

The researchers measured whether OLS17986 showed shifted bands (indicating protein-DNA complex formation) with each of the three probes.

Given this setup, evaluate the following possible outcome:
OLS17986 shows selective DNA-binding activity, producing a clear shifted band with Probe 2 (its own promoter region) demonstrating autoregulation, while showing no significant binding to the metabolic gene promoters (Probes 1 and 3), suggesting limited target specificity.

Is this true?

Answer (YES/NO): NO